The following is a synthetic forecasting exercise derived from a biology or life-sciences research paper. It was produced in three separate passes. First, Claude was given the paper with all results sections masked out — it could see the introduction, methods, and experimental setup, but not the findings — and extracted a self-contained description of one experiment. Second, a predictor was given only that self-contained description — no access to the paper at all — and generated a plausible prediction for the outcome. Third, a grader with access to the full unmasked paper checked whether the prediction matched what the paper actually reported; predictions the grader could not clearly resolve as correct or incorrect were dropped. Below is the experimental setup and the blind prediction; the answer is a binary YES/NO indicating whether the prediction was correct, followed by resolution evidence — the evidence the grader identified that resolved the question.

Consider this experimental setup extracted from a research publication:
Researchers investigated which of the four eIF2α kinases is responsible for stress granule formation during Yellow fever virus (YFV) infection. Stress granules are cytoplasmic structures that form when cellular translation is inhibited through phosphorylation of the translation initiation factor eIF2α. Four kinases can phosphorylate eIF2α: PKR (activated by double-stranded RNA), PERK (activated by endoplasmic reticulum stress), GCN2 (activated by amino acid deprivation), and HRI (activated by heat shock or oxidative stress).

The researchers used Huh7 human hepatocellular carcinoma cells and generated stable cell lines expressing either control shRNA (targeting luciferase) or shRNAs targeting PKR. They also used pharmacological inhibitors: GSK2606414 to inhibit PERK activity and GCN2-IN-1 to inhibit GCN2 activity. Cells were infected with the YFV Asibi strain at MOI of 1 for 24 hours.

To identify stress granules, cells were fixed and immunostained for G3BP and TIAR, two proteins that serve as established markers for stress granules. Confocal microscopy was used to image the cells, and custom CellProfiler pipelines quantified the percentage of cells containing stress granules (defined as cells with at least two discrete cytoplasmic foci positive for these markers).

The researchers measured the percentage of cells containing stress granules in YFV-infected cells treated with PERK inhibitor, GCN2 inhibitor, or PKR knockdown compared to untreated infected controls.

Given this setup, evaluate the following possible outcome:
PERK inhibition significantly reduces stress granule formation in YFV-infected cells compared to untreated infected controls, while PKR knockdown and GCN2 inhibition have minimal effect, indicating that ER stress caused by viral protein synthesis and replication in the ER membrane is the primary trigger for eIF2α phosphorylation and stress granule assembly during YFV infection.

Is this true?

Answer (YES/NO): NO